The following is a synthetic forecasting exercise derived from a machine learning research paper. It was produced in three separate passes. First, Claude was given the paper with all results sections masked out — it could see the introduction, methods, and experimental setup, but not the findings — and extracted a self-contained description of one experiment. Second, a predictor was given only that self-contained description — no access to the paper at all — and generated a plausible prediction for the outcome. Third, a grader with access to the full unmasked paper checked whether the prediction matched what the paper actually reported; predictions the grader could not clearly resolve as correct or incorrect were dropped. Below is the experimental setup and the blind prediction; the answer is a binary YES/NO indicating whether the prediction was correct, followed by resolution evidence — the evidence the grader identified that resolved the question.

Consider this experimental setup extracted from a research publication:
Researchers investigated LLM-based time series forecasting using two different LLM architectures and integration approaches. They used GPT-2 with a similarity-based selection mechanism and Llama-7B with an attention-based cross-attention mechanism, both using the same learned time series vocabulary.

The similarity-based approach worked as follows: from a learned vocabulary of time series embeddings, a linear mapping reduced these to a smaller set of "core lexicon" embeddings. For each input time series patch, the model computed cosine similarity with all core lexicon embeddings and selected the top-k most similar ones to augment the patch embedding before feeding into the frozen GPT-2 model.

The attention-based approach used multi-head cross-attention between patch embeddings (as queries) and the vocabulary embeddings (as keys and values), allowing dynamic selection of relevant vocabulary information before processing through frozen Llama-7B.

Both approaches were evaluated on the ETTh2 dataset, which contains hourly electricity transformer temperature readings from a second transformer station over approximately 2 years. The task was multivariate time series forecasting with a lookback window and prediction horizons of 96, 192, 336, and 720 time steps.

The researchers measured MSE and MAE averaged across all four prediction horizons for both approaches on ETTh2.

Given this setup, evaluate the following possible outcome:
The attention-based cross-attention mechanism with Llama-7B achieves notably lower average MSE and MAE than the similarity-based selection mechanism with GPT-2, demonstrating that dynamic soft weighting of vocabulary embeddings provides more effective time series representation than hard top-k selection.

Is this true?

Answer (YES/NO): NO